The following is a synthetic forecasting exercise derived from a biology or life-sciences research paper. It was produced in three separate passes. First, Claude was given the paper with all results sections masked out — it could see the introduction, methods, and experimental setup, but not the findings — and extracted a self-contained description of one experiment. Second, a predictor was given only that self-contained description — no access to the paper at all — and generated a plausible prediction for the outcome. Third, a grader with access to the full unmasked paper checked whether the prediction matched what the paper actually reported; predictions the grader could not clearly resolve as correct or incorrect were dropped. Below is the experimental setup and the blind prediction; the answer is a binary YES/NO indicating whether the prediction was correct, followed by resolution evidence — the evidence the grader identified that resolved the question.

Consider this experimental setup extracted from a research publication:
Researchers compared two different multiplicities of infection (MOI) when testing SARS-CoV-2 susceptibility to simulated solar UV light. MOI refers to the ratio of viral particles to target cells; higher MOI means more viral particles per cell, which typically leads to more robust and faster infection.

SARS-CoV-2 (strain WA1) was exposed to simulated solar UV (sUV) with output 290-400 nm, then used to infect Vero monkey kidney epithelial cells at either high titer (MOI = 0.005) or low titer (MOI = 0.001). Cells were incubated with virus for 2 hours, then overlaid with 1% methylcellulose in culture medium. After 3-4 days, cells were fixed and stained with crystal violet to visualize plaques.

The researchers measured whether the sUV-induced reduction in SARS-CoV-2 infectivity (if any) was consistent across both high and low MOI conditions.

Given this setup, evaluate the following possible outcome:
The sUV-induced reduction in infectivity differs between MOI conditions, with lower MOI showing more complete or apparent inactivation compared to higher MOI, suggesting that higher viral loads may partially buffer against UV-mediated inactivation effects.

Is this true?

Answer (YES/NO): NO